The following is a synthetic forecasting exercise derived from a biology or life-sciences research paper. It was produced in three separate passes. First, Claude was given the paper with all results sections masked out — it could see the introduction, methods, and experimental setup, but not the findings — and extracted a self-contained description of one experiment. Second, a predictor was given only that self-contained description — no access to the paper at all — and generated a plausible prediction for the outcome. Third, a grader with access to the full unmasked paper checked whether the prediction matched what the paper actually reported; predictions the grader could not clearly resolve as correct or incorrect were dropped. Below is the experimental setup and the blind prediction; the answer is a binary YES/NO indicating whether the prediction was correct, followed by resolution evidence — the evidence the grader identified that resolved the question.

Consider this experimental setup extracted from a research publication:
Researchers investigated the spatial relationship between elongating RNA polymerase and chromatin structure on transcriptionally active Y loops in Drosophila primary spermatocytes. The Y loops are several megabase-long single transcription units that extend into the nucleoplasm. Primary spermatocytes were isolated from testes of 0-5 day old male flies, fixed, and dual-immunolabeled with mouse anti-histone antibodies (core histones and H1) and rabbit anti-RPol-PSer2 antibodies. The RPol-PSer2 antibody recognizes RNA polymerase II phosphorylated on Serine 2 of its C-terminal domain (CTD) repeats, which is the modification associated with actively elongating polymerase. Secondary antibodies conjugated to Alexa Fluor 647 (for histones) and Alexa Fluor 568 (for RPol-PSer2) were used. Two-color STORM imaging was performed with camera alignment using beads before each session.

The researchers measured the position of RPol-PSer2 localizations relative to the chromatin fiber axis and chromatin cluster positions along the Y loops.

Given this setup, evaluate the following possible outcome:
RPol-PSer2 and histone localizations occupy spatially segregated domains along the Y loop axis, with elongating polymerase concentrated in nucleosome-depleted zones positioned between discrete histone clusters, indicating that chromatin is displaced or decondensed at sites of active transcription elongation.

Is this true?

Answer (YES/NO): NO